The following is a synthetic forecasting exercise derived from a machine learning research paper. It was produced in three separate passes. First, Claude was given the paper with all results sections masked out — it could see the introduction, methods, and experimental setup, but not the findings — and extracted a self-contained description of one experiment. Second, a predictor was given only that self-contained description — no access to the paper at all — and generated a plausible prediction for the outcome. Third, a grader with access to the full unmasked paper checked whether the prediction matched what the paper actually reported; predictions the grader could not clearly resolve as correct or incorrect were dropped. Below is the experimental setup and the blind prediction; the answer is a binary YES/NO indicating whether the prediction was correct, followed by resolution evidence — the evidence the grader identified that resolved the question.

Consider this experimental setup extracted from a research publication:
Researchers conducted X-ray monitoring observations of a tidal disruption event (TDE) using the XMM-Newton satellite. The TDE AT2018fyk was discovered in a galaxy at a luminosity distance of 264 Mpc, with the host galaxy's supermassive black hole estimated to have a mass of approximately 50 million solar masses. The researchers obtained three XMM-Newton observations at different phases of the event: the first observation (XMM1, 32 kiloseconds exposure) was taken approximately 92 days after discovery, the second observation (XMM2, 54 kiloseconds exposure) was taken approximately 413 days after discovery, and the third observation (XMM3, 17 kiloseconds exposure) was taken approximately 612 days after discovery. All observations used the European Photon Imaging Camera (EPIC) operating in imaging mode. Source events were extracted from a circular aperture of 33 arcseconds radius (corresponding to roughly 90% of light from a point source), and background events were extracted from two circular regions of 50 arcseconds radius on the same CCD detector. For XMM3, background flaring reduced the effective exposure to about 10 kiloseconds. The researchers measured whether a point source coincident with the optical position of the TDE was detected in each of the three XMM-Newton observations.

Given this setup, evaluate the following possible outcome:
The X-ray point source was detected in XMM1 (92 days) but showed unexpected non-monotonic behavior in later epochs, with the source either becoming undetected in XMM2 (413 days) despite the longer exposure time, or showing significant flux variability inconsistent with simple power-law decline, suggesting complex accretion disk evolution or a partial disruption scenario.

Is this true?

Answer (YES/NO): YES